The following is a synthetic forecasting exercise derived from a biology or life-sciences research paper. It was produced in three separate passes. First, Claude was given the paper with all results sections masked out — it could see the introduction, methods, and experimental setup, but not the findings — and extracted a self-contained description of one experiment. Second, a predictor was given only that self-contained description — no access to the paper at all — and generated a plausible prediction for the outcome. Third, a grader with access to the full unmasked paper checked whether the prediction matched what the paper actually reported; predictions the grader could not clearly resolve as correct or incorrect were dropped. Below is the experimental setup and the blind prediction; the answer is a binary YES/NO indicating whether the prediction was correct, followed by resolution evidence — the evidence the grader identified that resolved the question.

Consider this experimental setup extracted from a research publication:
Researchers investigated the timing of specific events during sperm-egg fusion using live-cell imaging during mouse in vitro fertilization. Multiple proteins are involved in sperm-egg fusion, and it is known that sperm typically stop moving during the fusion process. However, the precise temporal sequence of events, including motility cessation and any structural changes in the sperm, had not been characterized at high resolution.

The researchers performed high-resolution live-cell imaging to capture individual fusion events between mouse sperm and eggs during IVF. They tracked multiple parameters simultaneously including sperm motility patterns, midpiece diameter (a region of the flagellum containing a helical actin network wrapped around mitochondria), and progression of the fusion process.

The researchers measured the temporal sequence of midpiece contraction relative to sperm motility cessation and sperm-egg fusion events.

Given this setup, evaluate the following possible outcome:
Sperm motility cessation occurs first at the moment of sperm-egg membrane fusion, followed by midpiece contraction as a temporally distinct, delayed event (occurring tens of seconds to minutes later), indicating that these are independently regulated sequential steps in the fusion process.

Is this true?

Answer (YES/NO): NO